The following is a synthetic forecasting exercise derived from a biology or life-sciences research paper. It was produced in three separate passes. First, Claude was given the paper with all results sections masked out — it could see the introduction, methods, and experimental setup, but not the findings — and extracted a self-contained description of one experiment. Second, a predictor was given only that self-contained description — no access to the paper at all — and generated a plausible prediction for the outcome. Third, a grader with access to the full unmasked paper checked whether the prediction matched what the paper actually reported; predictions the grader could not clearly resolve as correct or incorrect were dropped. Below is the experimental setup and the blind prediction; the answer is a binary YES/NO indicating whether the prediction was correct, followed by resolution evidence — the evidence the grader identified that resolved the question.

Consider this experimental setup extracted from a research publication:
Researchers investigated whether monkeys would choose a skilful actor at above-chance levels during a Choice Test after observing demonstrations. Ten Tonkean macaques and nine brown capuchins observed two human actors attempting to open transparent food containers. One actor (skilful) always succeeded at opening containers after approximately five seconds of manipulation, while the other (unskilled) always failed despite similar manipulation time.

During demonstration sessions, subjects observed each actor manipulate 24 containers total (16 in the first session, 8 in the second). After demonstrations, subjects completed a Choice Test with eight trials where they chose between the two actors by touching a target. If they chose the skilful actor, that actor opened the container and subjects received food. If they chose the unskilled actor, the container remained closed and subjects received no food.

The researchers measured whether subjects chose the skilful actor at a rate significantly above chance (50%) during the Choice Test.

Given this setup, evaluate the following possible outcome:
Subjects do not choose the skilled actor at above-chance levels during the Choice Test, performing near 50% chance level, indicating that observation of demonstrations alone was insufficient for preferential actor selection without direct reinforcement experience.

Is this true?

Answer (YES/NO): NO